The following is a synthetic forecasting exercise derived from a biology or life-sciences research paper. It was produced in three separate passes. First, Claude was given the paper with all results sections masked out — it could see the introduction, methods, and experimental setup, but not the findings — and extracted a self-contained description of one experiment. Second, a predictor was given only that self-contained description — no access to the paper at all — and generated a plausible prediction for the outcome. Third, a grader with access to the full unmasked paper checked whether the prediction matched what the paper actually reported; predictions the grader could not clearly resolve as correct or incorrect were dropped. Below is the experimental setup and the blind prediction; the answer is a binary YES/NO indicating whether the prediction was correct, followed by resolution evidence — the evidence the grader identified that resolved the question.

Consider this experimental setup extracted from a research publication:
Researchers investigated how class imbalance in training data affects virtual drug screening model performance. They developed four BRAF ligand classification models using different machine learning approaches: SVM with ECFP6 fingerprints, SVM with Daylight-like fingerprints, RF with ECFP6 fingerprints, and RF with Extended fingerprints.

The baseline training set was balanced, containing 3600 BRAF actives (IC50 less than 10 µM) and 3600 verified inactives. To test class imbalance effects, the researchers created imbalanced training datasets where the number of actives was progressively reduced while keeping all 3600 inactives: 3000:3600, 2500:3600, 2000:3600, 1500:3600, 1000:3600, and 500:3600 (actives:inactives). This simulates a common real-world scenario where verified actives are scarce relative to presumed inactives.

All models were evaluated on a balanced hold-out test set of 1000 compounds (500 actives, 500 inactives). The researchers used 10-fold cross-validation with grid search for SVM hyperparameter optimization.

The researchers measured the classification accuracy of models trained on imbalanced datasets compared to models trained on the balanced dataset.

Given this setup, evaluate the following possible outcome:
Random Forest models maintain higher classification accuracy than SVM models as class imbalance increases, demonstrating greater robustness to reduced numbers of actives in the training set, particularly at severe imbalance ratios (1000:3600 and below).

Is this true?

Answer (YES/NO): NO